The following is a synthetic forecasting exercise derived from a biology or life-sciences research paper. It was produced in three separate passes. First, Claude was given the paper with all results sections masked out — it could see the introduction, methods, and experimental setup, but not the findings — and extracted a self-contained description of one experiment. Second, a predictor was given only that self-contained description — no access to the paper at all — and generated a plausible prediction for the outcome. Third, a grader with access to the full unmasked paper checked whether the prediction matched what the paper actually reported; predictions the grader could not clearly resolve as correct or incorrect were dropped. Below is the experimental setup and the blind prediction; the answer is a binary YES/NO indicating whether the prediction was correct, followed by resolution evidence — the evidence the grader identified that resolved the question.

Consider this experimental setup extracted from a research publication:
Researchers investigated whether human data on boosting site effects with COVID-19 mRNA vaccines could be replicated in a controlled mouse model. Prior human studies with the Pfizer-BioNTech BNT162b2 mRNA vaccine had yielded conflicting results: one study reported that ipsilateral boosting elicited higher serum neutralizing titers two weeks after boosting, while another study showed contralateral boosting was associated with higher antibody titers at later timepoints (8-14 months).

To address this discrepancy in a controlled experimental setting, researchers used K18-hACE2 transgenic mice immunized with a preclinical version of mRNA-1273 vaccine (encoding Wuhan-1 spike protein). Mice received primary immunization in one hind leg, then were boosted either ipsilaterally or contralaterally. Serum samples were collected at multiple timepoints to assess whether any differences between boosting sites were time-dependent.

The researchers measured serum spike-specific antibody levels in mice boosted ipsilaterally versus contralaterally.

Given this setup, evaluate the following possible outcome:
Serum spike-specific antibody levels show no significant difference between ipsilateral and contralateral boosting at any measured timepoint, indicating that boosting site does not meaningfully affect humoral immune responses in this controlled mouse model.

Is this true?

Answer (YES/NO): YES